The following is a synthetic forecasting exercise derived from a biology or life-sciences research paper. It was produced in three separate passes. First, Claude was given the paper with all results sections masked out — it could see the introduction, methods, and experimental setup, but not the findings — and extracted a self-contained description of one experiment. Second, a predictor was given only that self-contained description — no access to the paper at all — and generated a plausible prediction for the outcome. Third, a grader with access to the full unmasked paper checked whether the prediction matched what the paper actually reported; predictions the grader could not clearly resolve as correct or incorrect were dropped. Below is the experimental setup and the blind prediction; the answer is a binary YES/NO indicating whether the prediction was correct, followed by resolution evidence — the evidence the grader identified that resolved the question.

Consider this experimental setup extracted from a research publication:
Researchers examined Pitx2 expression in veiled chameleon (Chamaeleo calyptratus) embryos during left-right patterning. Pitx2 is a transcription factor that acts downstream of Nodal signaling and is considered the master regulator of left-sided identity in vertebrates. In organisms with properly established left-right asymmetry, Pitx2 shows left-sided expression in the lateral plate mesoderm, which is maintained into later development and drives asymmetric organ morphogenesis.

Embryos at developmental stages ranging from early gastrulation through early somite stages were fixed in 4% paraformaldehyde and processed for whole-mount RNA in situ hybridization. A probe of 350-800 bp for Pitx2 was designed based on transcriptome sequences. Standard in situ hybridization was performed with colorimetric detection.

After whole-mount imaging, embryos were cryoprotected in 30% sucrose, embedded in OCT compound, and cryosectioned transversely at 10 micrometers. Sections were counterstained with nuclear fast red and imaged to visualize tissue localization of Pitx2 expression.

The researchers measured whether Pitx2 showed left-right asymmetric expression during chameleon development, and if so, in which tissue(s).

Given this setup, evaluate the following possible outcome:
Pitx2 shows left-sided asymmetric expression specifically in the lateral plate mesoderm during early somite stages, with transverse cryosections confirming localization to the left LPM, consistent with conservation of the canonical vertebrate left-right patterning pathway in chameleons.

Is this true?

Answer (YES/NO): YES